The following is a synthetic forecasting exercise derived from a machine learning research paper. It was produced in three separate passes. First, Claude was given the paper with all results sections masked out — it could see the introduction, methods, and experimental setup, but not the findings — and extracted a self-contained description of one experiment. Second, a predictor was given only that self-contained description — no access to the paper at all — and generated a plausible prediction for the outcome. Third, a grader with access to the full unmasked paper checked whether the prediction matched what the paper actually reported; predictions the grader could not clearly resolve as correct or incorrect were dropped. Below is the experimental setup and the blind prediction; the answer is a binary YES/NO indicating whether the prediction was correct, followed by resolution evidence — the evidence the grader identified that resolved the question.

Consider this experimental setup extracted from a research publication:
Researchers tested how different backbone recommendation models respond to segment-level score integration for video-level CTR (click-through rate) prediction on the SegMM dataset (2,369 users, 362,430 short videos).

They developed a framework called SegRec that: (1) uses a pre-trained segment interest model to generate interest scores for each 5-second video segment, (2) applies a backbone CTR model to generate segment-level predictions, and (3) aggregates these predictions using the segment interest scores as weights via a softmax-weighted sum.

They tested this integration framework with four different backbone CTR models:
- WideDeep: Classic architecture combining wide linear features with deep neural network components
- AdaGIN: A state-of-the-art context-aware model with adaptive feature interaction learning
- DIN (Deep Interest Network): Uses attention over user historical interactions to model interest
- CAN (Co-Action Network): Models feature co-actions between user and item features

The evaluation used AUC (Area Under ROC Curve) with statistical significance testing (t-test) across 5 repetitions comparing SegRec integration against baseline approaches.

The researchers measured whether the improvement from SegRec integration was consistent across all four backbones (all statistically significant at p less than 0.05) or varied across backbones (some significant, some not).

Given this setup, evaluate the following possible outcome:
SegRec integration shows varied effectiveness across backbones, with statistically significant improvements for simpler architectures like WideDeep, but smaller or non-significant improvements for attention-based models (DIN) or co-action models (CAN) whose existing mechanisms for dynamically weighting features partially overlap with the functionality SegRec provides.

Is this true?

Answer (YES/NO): NO